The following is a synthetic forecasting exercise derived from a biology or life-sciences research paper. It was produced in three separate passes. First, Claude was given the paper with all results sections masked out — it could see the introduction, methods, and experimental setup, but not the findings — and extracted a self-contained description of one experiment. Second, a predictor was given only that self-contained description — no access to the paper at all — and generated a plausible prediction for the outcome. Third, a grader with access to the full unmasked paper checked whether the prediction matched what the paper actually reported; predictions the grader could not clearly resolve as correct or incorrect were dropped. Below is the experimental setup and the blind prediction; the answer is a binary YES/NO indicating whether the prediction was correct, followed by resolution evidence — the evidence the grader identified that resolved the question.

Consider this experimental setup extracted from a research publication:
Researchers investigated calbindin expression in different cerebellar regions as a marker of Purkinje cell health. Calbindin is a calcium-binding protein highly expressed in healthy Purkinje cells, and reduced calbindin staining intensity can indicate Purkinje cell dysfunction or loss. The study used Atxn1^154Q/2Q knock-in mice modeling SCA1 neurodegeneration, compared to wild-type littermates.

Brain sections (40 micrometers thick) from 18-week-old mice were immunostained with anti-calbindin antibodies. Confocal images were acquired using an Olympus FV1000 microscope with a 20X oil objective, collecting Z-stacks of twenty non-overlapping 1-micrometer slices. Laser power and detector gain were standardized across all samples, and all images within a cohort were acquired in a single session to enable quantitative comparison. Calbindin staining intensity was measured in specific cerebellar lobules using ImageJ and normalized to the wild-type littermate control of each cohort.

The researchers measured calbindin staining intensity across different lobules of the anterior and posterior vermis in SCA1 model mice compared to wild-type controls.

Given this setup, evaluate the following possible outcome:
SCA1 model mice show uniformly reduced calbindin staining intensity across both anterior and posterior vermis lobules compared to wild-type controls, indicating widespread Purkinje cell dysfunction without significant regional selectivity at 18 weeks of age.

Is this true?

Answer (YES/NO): NO